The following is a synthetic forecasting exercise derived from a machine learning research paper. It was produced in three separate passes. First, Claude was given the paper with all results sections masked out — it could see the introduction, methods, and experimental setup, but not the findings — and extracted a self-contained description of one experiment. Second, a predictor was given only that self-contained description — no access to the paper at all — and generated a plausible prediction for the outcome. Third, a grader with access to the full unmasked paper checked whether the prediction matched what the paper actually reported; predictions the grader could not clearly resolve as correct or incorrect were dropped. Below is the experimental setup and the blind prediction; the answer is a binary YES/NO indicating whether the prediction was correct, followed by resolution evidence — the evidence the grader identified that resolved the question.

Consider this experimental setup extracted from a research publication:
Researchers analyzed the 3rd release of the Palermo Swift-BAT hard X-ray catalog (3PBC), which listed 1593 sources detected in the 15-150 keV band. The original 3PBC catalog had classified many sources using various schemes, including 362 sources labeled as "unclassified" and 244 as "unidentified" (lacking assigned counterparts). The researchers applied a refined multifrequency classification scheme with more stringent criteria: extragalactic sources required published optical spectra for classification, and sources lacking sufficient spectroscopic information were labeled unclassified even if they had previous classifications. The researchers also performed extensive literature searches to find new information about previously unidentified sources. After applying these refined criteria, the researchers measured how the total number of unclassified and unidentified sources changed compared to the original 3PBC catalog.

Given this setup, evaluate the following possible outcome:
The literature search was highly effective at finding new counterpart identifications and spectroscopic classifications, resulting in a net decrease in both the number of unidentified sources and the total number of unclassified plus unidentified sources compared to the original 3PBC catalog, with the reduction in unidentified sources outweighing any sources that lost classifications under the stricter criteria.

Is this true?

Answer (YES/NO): NO